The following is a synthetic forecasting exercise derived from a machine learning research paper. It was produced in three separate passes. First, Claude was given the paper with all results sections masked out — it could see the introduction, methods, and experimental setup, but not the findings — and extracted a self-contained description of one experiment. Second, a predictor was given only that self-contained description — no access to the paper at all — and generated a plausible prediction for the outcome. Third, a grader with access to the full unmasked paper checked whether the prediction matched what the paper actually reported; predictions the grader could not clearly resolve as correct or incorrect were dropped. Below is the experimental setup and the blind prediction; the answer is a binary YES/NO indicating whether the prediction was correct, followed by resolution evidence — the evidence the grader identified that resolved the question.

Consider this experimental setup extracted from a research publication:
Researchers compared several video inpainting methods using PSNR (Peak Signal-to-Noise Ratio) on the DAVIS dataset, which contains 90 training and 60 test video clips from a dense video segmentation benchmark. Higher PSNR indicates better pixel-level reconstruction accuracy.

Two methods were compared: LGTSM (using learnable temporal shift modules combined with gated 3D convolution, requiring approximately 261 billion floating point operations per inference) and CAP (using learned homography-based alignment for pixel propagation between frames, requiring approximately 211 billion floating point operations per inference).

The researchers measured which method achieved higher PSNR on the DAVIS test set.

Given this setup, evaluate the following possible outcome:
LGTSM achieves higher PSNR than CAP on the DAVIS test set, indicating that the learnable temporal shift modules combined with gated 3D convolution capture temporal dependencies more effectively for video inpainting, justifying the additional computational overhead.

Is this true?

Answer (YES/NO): NO